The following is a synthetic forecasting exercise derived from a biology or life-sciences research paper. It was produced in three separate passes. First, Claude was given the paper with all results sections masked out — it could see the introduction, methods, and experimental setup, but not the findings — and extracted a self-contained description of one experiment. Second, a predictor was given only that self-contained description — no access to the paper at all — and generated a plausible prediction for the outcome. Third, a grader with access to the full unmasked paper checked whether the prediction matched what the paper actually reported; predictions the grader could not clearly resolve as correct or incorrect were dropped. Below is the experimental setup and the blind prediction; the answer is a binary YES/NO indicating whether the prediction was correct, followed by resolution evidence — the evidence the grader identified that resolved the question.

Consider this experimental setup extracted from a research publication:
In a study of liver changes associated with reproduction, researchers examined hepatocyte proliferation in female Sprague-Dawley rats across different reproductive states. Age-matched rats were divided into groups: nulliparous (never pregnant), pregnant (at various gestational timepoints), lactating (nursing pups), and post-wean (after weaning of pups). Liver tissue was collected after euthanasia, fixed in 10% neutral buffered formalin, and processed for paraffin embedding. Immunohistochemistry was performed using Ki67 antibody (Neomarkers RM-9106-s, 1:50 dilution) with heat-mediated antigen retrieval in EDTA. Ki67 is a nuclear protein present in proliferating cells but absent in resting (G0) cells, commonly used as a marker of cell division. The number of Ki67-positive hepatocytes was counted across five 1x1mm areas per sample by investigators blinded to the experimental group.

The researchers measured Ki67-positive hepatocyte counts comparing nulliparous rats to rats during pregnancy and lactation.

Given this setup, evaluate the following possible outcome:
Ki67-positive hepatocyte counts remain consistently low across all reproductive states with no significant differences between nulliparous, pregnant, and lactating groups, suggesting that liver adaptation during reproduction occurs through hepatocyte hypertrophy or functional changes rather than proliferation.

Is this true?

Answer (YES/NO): NO